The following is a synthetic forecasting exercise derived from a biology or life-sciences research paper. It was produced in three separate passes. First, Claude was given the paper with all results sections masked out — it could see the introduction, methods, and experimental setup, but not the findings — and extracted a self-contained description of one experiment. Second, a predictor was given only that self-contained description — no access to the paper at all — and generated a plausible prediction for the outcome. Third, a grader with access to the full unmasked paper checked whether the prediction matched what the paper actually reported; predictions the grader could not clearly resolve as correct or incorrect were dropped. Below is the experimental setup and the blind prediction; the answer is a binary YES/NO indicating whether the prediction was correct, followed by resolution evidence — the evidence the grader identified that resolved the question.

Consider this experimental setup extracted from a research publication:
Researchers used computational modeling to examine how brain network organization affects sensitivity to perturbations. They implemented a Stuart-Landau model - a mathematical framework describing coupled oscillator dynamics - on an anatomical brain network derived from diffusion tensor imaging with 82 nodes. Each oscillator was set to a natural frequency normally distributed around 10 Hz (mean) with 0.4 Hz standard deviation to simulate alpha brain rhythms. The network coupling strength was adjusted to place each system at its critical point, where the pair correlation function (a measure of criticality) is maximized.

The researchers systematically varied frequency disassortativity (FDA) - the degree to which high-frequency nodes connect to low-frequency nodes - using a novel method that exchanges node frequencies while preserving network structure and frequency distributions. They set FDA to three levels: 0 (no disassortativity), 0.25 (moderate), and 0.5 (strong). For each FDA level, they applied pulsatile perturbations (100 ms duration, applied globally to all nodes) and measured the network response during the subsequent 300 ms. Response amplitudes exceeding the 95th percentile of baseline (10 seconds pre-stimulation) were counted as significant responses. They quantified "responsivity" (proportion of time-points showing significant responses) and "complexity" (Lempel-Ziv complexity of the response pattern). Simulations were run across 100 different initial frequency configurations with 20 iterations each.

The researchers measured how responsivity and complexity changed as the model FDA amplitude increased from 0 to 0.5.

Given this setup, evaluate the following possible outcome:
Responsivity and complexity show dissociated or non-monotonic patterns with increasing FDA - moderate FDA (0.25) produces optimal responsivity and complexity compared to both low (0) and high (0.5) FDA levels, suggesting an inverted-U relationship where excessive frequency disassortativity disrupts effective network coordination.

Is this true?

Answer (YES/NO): NO